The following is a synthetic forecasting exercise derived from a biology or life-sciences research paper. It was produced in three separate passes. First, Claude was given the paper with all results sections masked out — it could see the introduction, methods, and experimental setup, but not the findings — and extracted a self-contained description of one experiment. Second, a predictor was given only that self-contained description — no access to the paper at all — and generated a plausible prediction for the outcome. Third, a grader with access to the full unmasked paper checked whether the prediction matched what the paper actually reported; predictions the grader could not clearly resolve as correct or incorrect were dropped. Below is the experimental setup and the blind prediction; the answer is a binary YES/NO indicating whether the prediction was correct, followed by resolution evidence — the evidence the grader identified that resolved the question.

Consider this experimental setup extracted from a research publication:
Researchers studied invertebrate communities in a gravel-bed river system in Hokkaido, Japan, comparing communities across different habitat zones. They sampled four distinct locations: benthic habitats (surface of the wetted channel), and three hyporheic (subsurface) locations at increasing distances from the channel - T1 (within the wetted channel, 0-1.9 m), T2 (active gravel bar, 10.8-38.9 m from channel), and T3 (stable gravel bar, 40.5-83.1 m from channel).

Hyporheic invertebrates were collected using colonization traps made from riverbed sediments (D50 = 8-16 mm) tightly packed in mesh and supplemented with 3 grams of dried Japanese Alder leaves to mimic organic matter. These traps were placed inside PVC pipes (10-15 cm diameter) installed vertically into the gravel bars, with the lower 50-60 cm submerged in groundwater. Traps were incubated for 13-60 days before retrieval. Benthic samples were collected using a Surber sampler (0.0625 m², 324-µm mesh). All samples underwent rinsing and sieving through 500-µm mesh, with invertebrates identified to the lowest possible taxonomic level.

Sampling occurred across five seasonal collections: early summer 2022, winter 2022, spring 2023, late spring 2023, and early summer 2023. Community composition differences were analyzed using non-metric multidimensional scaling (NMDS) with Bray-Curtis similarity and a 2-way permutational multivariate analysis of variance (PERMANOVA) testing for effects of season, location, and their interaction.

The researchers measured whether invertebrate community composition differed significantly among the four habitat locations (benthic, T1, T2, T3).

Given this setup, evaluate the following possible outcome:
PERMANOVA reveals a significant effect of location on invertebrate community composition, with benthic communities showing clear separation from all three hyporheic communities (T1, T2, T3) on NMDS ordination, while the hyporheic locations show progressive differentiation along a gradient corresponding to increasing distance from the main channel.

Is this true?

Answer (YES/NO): NO